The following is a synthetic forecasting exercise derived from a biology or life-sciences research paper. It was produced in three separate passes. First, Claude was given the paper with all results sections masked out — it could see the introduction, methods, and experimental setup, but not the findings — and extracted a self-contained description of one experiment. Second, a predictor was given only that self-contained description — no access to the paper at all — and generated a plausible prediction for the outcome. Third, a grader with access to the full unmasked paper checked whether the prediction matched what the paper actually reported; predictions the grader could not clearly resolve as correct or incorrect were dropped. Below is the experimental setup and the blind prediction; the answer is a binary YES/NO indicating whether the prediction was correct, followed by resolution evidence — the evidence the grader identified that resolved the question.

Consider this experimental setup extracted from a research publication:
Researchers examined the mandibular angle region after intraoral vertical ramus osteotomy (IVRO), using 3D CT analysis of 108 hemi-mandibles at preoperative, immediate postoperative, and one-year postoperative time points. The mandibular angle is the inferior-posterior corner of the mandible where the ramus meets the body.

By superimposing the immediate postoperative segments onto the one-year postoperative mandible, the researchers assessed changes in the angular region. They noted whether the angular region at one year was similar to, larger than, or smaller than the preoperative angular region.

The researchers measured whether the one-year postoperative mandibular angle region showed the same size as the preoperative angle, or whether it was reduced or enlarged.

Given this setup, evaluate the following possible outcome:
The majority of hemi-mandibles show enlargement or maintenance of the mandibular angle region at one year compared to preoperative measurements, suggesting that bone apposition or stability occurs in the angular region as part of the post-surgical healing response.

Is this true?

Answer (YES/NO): NO